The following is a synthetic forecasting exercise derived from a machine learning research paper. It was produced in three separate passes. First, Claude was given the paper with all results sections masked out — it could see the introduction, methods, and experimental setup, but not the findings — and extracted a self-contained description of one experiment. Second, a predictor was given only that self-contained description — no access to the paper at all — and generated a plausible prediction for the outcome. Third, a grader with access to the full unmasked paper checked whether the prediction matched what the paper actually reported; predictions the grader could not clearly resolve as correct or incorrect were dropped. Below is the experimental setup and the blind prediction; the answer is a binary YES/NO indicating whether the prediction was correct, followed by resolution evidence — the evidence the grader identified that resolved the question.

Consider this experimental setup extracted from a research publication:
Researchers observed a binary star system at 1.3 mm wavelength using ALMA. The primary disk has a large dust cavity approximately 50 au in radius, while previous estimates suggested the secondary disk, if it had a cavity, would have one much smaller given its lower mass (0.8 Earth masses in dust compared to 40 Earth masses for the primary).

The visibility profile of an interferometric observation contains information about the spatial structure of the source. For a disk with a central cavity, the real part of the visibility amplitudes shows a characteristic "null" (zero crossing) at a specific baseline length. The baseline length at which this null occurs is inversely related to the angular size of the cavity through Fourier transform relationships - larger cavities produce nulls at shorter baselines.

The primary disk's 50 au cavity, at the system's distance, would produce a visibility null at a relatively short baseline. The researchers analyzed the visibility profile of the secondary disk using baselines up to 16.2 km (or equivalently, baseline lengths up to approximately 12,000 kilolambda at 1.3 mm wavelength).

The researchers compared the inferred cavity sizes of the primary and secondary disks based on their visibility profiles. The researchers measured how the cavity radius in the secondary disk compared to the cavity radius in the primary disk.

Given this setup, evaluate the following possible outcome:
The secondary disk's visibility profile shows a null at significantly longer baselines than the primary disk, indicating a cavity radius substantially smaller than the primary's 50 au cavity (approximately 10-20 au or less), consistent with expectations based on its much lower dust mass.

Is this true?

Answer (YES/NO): YES